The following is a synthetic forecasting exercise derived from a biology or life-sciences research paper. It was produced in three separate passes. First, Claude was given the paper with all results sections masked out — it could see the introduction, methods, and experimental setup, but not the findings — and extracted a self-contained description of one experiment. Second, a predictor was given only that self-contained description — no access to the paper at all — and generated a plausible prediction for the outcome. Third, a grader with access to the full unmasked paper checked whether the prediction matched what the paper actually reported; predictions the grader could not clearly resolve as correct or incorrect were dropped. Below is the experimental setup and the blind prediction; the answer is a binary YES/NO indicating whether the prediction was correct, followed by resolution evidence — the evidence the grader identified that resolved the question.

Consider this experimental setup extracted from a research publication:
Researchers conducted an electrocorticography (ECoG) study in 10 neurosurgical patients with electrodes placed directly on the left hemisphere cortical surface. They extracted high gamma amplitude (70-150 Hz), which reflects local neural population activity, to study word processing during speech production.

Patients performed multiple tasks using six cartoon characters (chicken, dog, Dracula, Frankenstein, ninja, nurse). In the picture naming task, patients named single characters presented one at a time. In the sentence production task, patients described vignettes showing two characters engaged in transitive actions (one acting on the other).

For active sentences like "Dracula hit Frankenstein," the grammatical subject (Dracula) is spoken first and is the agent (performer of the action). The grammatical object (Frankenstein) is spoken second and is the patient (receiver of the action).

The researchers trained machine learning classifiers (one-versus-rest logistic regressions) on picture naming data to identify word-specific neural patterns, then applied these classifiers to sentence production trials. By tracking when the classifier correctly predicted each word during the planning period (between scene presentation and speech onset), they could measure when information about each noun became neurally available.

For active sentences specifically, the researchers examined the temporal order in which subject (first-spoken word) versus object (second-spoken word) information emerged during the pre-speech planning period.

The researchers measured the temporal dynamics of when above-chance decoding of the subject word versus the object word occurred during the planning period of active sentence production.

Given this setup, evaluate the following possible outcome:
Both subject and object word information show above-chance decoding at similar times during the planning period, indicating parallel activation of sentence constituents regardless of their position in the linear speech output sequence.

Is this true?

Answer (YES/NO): NO